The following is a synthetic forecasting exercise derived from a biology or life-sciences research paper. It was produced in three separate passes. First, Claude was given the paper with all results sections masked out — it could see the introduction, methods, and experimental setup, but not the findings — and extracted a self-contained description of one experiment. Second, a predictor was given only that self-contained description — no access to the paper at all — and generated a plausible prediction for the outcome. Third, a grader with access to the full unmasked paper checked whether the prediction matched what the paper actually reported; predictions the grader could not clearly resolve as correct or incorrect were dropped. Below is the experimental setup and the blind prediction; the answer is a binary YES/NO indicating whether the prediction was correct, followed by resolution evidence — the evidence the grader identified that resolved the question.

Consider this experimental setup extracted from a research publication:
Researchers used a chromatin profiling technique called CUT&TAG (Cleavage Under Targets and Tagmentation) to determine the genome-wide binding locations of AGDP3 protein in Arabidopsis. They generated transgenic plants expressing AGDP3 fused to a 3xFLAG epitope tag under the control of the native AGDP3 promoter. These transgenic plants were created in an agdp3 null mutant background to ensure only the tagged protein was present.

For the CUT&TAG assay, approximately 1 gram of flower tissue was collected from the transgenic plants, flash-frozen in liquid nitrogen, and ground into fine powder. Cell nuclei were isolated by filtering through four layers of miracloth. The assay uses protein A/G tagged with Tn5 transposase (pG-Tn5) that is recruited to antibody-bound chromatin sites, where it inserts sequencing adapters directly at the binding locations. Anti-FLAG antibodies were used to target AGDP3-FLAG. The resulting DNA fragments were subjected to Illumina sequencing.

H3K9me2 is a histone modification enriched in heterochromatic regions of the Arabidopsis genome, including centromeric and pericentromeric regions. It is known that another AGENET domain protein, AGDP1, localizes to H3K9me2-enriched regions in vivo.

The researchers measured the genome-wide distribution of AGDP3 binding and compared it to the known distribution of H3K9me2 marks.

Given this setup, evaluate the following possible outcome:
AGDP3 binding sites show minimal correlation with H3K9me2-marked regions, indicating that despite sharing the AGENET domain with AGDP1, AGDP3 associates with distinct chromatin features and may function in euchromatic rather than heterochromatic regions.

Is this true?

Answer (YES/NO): NO